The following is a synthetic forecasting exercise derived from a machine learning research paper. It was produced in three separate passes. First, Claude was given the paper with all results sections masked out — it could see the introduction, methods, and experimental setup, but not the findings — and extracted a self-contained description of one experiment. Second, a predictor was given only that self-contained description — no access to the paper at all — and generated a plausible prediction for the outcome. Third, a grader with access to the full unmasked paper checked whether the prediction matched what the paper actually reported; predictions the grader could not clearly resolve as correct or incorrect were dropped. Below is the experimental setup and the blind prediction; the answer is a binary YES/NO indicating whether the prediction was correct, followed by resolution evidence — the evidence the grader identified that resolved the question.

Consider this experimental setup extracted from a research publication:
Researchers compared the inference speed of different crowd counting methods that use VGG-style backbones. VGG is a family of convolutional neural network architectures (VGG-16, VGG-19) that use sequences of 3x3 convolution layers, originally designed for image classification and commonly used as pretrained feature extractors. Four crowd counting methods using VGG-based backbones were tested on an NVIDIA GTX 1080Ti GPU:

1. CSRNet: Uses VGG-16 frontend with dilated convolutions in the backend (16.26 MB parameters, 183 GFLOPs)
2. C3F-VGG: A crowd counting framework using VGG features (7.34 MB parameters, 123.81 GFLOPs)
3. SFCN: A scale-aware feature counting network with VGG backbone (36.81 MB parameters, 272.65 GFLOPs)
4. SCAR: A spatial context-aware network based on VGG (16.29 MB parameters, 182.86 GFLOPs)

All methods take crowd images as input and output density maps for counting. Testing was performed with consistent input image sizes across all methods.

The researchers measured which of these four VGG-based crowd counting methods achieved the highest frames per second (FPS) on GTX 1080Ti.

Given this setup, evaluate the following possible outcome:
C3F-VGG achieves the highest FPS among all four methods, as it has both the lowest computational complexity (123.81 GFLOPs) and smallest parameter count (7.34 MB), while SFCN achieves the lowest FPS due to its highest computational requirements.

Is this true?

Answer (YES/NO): YES